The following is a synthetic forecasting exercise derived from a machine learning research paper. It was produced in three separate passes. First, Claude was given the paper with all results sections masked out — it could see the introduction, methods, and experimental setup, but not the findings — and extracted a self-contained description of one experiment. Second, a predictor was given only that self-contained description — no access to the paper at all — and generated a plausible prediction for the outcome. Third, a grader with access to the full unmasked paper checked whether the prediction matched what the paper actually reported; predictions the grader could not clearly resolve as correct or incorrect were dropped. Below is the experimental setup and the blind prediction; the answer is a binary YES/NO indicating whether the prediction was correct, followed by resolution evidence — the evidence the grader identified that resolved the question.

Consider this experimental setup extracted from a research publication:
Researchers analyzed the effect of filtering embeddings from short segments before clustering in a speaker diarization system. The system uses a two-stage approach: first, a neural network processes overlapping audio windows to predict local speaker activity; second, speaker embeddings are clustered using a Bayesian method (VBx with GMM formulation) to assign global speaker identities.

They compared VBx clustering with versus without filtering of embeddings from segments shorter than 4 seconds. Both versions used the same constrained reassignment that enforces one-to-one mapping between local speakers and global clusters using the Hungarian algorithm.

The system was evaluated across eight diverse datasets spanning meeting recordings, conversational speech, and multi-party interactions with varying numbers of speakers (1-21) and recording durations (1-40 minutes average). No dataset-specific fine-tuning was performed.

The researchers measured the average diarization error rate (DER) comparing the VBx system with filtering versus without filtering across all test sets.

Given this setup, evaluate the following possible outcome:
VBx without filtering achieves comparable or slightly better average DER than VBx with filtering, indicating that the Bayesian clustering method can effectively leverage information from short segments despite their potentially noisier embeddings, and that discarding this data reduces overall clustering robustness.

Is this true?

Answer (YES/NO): NO